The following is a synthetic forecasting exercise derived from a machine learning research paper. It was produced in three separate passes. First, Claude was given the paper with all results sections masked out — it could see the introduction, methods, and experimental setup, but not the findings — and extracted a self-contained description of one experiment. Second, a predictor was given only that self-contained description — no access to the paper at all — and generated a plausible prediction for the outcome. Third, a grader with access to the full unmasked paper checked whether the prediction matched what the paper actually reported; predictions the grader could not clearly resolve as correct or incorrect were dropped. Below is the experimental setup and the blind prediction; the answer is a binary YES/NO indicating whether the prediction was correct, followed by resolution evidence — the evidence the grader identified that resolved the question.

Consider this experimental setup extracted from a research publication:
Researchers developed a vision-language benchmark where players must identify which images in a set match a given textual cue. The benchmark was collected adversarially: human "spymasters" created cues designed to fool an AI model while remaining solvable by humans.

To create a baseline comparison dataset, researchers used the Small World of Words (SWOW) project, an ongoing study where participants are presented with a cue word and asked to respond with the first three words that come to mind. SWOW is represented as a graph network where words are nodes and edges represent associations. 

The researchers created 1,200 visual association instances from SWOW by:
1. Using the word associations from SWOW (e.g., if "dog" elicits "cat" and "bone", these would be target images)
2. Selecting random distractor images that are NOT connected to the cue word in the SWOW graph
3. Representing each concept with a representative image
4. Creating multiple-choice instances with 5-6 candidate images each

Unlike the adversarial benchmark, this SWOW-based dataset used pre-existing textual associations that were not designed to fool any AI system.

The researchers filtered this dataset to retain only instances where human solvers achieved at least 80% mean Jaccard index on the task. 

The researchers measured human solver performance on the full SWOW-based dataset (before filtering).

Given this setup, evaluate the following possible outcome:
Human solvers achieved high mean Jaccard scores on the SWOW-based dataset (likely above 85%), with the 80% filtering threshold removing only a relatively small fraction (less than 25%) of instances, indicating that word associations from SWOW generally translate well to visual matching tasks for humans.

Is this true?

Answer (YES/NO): NO